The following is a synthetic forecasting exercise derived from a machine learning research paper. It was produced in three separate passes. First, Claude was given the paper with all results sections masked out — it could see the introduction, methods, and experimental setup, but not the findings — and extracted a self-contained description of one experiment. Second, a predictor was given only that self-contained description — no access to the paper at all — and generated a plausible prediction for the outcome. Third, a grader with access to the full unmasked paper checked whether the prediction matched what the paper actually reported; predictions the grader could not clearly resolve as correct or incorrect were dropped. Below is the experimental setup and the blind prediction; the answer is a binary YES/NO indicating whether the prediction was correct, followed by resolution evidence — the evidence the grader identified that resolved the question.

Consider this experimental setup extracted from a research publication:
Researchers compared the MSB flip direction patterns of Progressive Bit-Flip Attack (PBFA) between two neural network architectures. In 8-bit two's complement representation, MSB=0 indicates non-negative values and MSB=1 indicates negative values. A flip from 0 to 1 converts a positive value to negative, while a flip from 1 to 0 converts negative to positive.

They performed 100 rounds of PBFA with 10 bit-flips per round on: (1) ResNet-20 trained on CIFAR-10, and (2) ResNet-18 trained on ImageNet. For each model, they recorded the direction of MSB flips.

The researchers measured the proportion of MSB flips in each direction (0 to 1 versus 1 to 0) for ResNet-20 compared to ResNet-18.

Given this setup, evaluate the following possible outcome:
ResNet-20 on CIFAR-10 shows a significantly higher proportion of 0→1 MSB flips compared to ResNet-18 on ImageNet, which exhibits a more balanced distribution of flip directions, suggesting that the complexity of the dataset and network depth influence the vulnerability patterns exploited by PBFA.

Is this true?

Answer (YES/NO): NO